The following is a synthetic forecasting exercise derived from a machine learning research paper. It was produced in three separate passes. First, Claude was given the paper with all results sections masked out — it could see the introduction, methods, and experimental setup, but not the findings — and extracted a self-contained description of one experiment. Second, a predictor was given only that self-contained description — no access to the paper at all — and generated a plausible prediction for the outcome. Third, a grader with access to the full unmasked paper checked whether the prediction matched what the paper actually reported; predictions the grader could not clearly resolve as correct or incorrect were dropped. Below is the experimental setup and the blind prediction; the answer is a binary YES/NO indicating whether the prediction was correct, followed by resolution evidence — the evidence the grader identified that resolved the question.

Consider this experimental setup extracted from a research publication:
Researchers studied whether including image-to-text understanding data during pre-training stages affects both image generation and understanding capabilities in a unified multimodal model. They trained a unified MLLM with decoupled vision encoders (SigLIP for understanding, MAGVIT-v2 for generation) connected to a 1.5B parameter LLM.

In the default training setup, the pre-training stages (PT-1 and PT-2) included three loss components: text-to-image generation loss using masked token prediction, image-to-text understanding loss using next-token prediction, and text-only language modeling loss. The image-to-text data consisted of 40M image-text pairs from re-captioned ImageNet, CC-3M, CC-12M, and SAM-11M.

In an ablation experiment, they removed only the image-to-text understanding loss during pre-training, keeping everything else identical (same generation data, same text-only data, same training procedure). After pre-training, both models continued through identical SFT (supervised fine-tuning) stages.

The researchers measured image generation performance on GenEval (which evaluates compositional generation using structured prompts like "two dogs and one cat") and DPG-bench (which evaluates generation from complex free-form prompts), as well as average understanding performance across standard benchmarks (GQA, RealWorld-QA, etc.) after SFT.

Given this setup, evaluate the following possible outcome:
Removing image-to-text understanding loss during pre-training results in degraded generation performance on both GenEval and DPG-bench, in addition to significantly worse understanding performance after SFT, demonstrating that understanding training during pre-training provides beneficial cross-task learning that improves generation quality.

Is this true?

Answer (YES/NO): YES